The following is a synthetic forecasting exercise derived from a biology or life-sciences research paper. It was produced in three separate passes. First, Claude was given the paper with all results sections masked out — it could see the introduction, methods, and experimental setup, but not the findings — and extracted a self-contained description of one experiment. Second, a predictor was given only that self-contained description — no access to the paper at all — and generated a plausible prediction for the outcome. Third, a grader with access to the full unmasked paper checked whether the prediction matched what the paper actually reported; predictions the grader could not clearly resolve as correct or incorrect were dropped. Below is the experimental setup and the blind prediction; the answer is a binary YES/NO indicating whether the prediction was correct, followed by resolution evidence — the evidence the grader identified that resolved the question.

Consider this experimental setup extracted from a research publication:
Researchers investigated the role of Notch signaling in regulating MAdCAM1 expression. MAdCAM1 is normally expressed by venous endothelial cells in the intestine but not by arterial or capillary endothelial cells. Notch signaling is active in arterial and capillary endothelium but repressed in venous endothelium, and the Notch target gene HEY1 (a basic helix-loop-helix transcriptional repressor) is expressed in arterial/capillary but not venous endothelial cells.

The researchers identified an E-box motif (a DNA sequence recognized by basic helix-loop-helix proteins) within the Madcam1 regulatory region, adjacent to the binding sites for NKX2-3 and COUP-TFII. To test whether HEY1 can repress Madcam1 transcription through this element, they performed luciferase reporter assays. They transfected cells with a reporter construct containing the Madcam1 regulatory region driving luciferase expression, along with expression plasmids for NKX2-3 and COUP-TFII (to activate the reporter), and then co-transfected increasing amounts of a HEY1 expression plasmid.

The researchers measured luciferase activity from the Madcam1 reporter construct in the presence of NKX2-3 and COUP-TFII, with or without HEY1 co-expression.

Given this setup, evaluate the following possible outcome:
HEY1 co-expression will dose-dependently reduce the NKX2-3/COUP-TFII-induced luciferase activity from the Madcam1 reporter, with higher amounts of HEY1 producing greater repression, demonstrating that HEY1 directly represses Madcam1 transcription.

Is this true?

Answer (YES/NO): YES